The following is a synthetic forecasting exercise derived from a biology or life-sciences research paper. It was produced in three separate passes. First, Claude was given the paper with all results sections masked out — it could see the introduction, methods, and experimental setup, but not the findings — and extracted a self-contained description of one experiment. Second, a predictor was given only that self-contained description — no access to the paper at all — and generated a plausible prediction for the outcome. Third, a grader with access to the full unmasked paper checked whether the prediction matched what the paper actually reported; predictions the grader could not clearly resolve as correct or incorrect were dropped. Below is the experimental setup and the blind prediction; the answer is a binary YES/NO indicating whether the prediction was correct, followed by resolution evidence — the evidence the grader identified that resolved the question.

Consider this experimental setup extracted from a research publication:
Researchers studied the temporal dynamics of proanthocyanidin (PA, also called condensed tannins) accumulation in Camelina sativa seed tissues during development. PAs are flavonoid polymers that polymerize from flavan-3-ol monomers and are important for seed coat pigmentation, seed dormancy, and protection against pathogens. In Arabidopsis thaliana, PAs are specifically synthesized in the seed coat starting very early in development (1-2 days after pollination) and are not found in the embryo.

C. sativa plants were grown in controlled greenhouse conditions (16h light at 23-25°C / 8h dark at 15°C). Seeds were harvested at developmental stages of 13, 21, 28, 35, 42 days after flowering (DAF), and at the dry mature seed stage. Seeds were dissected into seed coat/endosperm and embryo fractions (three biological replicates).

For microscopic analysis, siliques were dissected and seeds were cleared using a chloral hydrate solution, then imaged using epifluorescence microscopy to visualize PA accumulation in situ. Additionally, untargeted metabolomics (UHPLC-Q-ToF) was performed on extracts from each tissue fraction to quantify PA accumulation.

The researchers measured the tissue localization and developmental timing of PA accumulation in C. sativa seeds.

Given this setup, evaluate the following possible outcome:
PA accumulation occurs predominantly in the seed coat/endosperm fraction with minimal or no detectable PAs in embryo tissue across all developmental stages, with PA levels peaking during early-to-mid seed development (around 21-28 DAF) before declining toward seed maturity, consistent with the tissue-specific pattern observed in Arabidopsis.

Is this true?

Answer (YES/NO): NO